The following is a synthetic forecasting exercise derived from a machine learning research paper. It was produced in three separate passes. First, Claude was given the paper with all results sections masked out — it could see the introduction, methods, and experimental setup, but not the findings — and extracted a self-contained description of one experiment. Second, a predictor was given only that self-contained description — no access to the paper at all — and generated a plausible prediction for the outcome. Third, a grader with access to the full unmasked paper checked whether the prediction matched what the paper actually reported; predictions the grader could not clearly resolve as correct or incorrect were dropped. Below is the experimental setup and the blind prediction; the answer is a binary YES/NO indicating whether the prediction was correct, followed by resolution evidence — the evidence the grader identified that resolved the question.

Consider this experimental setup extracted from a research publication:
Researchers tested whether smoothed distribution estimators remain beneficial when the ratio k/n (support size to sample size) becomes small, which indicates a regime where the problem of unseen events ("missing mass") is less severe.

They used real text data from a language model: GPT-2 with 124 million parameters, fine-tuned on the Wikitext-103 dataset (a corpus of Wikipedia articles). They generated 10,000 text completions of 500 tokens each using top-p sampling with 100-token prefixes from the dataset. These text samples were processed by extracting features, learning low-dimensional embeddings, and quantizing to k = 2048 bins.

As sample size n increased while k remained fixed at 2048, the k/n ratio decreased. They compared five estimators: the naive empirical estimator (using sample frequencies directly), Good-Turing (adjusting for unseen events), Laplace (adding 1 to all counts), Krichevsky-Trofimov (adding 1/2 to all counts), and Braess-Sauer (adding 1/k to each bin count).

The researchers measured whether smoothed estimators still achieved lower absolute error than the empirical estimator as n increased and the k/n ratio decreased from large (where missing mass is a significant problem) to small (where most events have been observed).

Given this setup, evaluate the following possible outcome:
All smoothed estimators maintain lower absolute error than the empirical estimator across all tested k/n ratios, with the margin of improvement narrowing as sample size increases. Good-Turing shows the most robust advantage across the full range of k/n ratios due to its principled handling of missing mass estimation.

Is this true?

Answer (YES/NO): NO